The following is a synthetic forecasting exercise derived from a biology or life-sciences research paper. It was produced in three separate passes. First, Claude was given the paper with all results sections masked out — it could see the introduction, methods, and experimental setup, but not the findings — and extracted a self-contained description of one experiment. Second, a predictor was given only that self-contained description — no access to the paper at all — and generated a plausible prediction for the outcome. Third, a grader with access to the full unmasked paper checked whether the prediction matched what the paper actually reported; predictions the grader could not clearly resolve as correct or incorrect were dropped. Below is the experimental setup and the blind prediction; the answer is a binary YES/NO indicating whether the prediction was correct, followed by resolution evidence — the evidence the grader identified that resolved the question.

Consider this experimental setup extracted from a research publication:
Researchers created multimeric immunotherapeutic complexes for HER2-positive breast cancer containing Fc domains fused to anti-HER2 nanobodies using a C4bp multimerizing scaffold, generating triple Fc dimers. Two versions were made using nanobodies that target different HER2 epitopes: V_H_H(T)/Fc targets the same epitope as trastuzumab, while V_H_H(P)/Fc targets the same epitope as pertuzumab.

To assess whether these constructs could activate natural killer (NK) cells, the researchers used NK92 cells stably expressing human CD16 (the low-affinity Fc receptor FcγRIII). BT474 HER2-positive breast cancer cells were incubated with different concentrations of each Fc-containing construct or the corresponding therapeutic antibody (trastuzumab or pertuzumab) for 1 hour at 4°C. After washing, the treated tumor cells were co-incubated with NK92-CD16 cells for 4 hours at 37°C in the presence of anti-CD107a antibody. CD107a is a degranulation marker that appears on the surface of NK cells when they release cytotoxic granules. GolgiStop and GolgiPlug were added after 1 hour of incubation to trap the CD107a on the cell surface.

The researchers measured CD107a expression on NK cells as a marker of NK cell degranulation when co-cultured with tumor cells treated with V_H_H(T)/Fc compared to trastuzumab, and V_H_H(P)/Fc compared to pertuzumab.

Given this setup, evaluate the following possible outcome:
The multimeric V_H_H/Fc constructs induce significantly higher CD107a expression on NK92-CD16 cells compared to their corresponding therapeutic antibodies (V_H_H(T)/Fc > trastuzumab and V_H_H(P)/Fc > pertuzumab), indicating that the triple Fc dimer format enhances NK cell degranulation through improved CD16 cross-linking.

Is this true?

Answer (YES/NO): NO